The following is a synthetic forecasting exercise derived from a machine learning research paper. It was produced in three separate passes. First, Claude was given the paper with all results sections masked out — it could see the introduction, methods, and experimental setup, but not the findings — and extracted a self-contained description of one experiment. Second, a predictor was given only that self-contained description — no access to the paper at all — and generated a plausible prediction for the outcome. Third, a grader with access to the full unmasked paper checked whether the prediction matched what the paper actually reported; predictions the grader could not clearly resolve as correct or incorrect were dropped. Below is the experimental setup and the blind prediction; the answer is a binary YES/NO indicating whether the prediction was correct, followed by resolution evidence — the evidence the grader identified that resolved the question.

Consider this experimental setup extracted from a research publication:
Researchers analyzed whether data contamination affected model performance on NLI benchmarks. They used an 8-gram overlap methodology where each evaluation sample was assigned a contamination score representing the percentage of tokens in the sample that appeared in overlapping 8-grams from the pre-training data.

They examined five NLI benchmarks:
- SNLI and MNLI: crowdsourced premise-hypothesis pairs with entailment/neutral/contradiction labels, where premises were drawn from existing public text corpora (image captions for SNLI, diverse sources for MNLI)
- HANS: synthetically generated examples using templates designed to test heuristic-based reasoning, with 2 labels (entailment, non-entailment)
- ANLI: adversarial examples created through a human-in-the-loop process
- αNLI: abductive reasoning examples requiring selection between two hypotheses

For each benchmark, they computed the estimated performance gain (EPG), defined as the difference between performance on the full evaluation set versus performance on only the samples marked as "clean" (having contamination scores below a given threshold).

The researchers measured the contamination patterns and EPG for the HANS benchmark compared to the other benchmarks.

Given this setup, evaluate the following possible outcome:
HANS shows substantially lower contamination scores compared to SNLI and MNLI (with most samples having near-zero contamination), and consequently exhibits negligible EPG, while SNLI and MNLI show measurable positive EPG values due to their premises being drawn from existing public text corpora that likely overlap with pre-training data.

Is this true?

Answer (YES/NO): NO